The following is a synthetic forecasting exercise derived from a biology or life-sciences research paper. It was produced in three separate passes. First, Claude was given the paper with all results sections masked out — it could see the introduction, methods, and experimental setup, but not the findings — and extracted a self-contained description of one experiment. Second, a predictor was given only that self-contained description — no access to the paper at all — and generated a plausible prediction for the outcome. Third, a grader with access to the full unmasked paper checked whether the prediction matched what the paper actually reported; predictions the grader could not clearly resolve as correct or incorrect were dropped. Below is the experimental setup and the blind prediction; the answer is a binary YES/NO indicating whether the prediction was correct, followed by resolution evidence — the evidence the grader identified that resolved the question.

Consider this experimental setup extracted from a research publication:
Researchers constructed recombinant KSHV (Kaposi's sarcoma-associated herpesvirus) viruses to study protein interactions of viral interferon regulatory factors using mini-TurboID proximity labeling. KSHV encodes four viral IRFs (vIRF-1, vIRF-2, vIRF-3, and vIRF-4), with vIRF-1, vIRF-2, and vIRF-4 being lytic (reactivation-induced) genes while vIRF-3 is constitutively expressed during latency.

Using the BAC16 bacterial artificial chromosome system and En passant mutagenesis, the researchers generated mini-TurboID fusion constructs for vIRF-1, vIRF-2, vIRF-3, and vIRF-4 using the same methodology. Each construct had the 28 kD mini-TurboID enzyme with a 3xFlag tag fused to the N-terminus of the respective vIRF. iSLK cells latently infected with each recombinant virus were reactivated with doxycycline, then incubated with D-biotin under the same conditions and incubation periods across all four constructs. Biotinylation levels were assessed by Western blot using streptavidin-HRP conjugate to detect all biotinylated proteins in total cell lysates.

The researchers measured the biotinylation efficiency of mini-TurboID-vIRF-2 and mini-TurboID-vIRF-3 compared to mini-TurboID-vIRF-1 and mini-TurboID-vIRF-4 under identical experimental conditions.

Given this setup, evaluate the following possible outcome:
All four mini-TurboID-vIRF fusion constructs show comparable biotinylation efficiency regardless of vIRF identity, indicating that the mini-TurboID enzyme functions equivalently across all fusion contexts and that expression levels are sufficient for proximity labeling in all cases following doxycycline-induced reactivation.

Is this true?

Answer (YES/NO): NO